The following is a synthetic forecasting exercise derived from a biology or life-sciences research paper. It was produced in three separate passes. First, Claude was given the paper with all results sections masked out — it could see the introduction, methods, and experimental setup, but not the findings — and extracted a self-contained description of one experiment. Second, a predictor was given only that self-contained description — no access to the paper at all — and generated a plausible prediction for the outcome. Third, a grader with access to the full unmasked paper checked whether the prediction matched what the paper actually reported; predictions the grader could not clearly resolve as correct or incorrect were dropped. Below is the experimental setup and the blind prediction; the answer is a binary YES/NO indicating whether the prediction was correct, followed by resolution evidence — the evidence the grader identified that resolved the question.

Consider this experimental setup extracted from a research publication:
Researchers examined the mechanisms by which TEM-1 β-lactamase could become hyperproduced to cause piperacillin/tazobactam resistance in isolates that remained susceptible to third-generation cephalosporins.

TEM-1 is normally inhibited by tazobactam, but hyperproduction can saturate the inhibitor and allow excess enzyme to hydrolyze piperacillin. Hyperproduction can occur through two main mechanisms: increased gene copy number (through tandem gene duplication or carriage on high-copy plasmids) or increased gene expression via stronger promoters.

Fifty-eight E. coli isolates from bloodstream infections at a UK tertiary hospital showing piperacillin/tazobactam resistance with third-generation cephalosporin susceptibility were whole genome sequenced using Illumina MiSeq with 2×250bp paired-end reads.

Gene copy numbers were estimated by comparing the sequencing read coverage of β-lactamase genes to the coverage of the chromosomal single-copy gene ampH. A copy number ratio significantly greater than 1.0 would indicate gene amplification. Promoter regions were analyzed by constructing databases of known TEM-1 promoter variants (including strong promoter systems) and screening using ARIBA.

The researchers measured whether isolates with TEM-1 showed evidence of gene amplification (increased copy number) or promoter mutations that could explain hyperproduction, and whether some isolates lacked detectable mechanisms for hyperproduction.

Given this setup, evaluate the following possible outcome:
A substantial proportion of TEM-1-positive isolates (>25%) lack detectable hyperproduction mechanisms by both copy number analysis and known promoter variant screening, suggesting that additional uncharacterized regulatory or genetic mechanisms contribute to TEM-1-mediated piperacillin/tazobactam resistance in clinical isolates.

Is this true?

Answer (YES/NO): NO